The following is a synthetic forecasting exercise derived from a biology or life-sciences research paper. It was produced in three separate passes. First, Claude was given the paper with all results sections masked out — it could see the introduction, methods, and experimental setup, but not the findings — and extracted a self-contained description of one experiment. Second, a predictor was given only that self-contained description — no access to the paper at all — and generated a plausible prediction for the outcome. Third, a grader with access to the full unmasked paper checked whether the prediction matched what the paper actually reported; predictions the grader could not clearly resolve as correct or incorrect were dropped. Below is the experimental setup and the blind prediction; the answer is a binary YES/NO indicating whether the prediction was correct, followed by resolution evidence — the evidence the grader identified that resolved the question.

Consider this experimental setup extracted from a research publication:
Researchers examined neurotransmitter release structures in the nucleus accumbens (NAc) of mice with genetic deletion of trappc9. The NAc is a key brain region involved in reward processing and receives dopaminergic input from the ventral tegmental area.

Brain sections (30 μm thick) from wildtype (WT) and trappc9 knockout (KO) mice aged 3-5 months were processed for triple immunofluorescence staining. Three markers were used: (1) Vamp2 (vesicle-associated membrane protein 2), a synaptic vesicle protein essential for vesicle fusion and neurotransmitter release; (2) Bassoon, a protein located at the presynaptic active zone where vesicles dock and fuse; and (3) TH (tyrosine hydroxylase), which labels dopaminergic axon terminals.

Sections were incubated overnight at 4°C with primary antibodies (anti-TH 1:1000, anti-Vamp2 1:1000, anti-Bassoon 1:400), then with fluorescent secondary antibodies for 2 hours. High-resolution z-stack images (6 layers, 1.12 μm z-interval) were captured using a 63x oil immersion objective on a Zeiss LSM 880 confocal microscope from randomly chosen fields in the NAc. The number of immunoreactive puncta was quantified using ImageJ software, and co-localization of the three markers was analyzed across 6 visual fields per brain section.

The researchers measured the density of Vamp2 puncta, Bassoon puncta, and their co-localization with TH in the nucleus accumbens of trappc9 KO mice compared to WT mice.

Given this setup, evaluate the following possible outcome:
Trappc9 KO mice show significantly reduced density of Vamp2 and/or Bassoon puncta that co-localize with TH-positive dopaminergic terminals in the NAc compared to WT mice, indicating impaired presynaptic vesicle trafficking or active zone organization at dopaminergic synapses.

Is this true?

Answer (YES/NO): YES